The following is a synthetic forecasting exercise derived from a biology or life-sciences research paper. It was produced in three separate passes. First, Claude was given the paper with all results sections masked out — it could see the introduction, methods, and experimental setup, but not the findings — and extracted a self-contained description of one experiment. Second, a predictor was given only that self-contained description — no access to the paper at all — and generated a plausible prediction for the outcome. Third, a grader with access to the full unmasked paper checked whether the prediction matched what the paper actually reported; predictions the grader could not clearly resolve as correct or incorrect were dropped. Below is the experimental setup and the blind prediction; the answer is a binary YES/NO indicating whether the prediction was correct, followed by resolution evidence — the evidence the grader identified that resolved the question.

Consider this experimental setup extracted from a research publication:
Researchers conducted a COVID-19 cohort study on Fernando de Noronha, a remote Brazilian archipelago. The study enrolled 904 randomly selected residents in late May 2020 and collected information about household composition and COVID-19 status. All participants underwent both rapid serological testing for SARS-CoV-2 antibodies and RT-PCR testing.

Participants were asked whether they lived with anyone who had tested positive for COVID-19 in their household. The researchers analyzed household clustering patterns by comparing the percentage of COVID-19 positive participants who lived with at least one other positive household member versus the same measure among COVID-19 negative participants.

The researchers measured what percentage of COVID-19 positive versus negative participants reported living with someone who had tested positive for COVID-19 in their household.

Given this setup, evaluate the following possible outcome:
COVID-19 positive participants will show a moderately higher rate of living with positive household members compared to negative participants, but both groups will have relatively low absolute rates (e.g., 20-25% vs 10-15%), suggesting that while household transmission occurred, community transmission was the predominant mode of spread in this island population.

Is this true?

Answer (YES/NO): NO